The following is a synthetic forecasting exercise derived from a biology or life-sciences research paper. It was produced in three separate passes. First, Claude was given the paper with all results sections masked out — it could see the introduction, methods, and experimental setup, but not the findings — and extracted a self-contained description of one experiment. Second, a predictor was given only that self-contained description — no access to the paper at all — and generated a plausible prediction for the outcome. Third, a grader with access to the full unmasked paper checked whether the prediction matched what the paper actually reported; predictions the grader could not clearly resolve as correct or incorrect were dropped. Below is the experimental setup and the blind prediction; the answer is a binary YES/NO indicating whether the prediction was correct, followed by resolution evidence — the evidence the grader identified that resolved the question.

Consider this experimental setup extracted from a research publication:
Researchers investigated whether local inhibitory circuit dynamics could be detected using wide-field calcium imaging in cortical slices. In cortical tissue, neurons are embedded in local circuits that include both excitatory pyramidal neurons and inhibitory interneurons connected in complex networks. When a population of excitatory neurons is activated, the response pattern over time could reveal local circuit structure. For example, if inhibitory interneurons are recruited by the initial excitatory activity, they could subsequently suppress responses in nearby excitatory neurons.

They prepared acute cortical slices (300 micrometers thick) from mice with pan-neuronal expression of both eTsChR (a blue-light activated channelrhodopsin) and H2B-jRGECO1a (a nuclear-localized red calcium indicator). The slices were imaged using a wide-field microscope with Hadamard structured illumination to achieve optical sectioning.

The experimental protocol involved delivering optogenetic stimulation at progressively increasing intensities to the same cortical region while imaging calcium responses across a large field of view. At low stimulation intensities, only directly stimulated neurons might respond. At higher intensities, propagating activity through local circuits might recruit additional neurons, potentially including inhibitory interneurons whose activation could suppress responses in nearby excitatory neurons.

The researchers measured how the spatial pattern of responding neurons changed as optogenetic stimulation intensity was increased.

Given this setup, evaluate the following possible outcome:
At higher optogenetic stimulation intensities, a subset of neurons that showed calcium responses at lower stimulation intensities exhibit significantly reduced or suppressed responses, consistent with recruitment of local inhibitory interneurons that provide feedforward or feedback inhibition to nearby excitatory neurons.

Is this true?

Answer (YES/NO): NO